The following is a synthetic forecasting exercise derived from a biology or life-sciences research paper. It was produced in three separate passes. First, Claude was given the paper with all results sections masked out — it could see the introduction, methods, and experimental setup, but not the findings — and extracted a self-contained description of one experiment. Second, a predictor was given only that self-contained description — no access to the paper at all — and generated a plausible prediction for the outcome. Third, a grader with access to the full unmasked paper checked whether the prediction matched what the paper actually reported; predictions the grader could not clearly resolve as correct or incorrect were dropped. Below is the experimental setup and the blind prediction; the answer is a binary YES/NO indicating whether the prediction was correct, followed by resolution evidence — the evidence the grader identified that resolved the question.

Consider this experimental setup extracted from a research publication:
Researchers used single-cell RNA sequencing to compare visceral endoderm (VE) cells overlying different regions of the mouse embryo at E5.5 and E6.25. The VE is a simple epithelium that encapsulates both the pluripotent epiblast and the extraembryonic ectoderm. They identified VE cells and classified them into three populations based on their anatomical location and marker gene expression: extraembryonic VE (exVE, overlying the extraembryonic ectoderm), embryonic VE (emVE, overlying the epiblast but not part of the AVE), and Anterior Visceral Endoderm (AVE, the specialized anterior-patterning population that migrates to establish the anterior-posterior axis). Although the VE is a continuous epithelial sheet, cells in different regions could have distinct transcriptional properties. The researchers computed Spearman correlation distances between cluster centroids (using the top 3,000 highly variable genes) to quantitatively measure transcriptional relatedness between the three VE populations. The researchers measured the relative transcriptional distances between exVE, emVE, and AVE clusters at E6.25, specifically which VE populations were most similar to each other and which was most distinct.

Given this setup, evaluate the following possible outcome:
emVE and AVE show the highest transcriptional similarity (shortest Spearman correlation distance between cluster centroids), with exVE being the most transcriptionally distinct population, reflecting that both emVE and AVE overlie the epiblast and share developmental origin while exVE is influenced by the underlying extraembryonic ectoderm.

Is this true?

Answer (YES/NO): NO